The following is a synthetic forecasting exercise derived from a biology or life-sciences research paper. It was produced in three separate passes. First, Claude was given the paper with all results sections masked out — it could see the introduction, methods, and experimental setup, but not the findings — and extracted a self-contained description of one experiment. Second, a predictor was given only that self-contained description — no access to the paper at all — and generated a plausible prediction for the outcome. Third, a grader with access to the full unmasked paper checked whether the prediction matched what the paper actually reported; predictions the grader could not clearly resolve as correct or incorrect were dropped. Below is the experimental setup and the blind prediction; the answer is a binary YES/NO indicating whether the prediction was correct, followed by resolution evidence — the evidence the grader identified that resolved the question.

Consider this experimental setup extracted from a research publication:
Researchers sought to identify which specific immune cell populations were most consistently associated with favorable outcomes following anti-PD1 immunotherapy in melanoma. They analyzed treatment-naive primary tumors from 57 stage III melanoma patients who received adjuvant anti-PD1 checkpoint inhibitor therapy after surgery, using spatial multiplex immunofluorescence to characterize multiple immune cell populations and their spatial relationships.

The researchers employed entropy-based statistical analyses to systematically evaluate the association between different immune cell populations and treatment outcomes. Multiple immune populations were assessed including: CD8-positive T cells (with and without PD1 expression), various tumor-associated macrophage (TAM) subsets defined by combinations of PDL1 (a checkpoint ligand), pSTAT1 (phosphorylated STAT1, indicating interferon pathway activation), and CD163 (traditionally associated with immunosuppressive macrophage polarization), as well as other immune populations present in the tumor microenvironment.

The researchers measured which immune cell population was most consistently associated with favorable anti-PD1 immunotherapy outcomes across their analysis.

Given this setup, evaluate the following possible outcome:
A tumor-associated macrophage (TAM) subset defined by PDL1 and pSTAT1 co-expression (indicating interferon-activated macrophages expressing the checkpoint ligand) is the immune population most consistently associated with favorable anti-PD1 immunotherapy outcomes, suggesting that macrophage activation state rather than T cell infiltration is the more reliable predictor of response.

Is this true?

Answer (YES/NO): YES